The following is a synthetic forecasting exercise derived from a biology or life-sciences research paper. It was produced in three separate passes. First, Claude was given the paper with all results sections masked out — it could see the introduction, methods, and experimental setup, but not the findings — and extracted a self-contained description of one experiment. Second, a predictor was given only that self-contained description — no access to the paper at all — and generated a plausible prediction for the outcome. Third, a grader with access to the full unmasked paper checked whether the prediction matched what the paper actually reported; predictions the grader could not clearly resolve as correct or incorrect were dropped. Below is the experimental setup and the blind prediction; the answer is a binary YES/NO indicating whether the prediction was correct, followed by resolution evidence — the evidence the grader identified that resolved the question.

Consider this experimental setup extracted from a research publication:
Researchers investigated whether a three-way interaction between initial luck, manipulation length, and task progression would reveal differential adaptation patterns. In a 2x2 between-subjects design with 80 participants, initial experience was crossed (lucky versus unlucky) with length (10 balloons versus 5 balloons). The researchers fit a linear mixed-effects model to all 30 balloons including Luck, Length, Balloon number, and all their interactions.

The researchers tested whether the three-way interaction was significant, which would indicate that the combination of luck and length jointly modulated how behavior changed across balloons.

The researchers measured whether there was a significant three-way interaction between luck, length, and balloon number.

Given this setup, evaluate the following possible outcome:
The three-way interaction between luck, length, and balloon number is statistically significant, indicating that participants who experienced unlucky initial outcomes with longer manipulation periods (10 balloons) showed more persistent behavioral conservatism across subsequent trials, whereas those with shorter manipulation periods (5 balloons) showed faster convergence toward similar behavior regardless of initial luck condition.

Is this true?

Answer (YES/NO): NO